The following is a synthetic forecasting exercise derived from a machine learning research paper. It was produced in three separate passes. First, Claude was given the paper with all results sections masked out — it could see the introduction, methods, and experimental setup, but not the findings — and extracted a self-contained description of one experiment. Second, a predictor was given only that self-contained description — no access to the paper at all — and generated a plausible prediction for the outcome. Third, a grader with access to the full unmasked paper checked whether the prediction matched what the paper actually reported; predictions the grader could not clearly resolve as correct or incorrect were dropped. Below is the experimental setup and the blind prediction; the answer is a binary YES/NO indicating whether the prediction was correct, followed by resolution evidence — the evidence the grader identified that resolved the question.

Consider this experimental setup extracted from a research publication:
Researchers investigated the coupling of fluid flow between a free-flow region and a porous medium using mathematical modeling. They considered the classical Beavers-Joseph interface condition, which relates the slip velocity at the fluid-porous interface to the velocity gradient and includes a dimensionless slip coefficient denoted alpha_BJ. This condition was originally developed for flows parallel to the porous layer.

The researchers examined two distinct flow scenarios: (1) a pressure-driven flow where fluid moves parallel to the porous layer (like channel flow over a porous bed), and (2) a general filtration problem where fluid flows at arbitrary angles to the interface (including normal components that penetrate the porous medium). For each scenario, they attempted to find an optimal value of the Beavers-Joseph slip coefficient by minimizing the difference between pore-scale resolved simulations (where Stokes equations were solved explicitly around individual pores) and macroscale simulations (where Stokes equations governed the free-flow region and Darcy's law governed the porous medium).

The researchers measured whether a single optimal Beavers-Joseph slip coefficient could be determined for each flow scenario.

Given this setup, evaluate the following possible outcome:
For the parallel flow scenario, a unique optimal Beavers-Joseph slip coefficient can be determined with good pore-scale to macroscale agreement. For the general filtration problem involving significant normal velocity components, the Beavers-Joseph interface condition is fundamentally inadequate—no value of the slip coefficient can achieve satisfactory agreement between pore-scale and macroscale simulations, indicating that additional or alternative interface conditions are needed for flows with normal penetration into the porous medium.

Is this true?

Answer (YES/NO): NO